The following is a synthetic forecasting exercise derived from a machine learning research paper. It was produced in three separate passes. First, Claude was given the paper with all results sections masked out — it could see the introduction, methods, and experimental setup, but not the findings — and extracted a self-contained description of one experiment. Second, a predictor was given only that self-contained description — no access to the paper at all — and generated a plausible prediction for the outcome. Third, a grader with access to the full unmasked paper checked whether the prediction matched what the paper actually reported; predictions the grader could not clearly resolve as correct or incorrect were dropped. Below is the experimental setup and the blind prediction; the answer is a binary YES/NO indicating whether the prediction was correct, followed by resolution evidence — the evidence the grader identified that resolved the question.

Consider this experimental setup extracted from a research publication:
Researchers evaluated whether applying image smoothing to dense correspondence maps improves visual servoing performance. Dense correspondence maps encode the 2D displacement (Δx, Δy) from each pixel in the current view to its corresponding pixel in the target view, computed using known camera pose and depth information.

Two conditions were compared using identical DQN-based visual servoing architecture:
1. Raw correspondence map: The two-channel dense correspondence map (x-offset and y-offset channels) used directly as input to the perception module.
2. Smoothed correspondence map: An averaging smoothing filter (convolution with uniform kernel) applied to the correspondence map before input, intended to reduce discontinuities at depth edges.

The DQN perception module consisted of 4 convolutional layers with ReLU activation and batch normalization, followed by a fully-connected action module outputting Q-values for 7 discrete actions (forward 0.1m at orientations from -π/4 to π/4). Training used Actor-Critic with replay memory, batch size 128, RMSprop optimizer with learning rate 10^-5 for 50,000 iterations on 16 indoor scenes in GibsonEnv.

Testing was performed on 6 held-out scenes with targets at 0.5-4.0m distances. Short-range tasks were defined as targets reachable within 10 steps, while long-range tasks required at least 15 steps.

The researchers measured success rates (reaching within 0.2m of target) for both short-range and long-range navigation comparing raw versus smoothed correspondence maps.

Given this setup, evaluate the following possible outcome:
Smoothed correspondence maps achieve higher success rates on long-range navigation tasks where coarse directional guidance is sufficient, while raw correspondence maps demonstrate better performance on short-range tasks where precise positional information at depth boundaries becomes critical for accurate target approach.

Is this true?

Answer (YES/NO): NO